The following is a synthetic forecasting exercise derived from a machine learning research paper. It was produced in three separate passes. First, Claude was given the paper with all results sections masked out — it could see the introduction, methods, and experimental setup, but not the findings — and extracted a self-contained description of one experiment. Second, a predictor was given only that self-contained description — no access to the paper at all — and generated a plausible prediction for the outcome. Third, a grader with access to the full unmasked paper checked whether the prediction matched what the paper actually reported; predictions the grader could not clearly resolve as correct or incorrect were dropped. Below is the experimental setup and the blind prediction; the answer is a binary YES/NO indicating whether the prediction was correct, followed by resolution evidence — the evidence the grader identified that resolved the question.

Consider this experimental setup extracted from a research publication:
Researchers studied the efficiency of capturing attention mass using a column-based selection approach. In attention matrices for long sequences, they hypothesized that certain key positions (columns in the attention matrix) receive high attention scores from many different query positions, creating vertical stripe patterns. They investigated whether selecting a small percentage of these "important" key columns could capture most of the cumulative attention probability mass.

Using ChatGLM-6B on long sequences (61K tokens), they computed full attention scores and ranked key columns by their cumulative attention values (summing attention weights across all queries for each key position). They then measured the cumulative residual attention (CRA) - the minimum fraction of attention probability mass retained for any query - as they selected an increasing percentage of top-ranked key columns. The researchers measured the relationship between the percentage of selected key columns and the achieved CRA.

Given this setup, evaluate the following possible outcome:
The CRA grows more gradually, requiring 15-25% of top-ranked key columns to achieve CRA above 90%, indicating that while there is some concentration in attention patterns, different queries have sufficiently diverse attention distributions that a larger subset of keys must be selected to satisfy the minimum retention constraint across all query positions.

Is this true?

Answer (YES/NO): NO